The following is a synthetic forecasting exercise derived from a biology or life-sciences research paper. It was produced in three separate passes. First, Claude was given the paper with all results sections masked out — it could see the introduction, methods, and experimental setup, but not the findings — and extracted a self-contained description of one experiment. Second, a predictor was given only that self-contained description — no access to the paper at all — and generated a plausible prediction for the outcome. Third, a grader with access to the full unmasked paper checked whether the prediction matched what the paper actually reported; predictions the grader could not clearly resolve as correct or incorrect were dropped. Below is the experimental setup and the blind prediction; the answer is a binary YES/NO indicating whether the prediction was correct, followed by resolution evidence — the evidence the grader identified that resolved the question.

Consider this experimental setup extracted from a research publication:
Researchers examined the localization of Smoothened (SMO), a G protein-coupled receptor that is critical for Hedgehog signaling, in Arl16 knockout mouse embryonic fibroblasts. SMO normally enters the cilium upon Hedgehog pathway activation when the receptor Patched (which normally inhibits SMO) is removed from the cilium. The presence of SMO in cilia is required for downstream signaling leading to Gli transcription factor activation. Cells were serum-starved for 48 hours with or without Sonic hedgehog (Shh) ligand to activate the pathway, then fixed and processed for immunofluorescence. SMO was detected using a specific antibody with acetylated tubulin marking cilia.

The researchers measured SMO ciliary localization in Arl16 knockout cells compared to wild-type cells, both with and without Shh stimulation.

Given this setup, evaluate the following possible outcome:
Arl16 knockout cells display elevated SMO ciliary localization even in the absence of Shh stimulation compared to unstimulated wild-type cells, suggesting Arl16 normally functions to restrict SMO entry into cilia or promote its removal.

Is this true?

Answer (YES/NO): NO